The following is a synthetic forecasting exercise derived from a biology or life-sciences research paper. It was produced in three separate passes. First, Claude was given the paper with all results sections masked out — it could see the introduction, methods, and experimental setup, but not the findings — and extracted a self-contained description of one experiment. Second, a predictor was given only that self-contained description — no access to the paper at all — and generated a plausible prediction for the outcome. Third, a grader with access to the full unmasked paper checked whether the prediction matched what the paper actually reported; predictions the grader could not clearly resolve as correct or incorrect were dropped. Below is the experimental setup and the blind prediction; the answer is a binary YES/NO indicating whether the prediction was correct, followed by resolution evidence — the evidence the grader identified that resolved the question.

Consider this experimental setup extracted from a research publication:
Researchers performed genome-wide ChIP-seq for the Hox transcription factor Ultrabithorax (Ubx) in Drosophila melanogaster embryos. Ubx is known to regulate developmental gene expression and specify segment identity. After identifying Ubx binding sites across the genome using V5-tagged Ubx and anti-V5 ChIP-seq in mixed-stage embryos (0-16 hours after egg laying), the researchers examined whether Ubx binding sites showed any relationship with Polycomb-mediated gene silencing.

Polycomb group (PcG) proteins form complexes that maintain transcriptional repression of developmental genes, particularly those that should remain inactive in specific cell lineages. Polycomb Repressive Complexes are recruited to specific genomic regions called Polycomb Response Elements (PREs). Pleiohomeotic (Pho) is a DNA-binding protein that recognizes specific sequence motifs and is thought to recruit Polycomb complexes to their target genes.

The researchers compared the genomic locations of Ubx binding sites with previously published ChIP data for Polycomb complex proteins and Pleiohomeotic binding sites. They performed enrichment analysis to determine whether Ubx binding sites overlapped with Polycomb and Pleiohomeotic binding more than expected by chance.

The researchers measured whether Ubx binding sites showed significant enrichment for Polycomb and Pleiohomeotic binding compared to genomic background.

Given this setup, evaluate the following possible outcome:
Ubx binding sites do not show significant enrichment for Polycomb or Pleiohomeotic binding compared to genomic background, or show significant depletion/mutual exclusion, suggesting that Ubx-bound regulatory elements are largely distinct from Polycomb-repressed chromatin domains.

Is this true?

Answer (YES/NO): NO